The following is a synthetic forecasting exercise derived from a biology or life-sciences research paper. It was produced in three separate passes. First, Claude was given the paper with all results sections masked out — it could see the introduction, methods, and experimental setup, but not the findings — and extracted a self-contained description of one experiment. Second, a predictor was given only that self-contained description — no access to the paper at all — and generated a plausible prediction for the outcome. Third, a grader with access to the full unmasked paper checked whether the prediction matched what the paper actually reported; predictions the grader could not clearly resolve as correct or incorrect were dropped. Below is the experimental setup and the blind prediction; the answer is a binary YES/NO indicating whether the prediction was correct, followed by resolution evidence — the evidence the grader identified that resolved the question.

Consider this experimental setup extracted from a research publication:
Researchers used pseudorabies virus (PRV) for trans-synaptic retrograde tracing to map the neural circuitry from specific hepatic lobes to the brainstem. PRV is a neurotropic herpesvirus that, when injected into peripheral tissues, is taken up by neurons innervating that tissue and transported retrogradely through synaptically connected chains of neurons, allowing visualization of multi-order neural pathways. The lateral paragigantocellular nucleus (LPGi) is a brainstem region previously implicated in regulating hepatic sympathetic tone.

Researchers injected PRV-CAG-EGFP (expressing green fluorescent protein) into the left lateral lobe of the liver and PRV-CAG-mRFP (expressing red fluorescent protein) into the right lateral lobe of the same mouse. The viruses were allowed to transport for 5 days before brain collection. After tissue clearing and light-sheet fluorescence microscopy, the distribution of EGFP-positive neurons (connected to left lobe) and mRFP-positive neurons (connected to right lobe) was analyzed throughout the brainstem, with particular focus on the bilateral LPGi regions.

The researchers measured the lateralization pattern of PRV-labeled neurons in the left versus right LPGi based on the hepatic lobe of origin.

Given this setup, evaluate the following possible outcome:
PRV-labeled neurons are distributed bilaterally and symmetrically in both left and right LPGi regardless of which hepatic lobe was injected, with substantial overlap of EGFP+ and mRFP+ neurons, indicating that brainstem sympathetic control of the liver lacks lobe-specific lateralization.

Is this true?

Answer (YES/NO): NO